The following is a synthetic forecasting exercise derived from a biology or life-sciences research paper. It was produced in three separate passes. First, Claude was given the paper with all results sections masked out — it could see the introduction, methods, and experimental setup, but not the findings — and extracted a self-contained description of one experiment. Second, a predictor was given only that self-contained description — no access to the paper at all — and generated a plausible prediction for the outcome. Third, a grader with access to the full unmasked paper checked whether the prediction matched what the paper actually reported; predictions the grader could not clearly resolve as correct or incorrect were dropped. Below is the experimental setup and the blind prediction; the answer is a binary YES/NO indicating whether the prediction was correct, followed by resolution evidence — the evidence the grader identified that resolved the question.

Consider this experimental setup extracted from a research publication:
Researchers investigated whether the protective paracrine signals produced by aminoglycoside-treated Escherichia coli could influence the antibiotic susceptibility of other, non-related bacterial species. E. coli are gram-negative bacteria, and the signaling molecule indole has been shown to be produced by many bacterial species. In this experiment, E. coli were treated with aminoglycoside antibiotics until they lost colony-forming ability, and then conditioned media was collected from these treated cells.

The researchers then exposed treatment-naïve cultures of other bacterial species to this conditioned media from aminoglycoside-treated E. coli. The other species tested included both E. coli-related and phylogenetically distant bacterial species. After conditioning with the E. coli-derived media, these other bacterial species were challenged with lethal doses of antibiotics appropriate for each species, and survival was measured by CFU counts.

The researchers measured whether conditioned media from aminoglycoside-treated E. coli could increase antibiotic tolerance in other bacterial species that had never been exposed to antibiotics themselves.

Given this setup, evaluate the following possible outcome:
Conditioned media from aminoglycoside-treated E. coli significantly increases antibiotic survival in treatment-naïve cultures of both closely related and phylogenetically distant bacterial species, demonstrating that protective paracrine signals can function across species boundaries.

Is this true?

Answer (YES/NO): YES